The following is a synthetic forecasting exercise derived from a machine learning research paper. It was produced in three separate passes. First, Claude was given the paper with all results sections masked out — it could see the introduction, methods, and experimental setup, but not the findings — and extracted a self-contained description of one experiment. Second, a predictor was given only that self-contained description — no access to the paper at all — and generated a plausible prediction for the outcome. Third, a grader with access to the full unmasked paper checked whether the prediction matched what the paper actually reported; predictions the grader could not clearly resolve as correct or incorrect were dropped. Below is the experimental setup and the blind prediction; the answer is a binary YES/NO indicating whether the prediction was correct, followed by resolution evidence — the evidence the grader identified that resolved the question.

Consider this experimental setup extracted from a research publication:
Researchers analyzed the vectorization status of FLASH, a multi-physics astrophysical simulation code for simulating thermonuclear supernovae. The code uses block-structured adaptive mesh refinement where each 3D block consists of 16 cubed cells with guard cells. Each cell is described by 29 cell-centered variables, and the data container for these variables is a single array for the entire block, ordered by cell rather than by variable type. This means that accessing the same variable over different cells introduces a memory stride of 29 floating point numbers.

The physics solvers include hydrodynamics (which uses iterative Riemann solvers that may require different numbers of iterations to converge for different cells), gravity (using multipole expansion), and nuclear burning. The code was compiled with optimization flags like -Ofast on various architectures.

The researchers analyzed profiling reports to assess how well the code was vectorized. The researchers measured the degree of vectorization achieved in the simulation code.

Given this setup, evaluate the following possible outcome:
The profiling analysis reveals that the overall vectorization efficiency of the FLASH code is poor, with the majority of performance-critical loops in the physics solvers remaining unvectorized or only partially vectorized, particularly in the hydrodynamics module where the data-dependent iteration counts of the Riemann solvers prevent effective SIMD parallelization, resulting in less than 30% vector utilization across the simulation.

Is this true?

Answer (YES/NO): NO